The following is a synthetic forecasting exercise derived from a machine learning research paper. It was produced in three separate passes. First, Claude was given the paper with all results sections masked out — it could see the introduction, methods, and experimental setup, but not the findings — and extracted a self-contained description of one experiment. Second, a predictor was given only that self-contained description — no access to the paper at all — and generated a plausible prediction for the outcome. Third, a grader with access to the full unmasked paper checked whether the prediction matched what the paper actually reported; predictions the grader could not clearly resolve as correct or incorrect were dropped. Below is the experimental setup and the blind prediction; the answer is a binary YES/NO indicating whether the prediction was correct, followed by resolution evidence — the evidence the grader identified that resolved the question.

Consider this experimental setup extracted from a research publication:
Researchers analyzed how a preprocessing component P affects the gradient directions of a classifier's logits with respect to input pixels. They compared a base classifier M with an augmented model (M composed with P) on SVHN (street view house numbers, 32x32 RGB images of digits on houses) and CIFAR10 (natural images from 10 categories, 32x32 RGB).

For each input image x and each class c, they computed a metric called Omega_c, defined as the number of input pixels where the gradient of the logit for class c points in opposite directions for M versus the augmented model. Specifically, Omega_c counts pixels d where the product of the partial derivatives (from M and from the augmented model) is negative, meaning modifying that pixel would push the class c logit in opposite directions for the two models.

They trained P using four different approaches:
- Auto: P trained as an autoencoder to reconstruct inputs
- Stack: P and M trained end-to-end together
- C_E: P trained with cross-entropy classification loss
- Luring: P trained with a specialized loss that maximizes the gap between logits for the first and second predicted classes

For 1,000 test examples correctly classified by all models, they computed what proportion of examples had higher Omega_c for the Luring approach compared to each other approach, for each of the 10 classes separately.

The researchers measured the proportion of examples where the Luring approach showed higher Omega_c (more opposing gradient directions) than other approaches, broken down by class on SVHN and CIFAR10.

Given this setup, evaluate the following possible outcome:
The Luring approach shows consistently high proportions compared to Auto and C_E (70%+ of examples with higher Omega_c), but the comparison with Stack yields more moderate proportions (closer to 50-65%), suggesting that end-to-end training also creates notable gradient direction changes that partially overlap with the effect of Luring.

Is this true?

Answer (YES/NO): NO